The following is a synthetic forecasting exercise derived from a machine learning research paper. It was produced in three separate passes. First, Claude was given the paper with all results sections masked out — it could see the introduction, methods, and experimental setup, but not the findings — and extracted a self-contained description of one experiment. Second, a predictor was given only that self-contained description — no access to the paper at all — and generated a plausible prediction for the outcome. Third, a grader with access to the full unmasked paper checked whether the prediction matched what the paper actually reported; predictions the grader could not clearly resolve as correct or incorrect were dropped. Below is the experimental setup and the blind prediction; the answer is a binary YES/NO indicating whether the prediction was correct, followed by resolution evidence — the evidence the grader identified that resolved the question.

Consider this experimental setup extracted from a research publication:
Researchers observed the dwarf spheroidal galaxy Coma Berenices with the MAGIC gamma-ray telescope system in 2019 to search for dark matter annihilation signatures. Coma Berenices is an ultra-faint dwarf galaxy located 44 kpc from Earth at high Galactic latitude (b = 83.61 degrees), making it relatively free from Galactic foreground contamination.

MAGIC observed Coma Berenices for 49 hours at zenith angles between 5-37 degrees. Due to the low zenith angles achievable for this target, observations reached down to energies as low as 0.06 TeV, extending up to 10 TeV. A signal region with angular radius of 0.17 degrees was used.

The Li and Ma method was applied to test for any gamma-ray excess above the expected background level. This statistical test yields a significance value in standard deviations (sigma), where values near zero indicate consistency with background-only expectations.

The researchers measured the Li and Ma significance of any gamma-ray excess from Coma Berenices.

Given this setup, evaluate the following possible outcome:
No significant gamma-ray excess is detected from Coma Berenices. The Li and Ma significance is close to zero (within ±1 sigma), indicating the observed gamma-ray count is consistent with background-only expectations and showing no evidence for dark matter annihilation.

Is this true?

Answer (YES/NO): YES